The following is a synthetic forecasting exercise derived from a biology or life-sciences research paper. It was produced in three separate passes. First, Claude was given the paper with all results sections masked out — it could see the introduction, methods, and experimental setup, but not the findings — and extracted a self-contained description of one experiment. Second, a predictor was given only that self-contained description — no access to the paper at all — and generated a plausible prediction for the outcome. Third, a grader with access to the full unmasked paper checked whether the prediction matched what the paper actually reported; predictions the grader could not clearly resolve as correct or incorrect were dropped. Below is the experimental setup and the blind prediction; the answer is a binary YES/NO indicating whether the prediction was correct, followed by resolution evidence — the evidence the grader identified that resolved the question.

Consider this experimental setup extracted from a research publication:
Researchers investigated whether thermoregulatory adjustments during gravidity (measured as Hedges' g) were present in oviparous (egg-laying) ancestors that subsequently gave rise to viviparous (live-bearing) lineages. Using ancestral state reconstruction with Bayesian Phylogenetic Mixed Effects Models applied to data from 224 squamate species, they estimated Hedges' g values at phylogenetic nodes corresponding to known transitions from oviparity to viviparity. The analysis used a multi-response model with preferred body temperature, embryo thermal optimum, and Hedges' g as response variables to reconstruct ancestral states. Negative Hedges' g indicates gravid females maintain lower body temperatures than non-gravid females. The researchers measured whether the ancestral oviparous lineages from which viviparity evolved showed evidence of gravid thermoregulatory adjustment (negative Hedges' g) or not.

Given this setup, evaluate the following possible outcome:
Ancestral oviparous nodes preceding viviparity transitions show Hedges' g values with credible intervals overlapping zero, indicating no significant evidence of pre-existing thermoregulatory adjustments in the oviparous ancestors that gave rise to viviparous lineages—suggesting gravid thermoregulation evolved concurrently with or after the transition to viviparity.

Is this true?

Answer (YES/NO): NO